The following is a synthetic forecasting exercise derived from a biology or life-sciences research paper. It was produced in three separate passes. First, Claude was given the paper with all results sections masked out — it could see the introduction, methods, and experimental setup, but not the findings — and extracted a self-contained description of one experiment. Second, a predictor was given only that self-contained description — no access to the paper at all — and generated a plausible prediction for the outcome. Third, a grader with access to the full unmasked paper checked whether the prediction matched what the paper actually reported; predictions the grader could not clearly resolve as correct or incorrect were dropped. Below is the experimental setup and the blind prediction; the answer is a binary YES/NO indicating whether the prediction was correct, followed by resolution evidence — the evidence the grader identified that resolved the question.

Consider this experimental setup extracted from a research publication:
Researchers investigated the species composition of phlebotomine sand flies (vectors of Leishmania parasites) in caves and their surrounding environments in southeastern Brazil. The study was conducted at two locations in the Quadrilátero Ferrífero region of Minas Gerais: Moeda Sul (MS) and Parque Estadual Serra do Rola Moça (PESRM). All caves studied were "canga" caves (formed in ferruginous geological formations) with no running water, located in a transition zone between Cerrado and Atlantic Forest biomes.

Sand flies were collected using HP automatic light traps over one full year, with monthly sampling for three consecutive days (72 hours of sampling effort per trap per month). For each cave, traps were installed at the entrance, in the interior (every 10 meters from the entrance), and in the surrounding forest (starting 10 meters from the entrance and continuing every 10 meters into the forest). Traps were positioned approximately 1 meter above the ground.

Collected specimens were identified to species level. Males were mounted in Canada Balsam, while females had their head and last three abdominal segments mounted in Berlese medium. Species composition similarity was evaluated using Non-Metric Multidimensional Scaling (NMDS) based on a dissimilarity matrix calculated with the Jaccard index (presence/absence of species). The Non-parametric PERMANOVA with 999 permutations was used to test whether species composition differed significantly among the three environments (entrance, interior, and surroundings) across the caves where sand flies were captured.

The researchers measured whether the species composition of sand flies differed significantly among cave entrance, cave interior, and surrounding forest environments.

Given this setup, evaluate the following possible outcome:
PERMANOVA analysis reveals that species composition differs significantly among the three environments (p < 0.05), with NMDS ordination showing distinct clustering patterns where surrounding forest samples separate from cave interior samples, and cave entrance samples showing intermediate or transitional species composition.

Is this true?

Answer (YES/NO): NO